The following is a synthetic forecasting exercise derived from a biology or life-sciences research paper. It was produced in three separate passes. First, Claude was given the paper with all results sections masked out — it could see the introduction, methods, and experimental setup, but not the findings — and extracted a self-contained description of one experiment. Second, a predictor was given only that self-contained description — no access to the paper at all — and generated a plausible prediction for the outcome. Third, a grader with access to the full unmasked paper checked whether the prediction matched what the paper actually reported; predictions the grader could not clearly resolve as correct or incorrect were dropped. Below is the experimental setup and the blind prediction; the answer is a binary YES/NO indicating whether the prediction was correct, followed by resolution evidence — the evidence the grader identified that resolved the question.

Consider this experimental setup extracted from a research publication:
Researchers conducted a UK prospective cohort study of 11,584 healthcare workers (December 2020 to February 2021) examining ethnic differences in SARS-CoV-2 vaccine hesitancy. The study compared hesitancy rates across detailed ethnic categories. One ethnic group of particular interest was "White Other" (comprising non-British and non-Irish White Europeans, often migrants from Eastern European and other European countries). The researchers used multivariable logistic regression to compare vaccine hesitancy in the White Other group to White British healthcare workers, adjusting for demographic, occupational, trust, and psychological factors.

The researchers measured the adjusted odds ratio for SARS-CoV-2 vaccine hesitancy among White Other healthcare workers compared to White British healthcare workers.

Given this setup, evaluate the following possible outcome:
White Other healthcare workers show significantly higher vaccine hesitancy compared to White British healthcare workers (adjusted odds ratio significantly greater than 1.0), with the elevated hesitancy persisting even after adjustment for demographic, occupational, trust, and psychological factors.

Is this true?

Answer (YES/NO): YES